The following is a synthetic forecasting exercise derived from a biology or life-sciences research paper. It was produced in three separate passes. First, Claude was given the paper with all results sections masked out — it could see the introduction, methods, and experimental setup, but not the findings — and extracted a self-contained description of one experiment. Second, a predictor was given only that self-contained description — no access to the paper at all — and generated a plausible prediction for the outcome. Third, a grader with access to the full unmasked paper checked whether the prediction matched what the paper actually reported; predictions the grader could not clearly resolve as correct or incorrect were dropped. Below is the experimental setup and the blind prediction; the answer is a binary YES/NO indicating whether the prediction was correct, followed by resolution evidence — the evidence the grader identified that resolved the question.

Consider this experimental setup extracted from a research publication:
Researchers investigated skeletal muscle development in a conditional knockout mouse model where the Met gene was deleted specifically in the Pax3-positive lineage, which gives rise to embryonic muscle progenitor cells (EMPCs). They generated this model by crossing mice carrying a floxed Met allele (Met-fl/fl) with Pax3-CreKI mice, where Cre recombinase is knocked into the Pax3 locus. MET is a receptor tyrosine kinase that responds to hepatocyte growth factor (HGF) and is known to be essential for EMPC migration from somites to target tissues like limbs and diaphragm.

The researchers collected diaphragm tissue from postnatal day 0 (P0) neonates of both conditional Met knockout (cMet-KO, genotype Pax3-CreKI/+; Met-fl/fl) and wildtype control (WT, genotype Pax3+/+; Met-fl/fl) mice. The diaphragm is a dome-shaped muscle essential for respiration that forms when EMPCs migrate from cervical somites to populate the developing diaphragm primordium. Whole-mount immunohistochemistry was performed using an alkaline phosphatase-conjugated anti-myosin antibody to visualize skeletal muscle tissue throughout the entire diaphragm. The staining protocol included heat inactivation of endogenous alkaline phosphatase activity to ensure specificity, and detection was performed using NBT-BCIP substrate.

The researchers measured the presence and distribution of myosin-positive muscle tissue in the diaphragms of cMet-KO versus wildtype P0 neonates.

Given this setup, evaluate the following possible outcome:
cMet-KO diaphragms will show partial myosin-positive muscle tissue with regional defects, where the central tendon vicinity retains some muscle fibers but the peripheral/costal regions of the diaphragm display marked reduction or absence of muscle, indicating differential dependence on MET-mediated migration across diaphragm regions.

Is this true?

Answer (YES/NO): NO